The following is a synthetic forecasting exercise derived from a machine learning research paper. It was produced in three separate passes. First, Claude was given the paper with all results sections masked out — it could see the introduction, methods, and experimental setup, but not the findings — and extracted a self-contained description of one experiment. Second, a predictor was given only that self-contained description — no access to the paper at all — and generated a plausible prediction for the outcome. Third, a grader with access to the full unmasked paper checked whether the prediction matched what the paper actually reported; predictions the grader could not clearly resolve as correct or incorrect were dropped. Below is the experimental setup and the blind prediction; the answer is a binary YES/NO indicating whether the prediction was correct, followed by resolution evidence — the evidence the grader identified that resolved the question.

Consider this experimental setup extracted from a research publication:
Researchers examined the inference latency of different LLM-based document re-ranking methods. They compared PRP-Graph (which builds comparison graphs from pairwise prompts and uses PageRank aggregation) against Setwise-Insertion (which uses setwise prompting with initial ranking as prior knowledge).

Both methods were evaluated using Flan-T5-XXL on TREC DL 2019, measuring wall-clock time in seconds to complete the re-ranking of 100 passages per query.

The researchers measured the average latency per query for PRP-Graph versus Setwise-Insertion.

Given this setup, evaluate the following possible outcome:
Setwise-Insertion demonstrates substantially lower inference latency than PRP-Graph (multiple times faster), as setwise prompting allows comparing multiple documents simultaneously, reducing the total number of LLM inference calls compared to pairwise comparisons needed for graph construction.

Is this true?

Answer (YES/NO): YES